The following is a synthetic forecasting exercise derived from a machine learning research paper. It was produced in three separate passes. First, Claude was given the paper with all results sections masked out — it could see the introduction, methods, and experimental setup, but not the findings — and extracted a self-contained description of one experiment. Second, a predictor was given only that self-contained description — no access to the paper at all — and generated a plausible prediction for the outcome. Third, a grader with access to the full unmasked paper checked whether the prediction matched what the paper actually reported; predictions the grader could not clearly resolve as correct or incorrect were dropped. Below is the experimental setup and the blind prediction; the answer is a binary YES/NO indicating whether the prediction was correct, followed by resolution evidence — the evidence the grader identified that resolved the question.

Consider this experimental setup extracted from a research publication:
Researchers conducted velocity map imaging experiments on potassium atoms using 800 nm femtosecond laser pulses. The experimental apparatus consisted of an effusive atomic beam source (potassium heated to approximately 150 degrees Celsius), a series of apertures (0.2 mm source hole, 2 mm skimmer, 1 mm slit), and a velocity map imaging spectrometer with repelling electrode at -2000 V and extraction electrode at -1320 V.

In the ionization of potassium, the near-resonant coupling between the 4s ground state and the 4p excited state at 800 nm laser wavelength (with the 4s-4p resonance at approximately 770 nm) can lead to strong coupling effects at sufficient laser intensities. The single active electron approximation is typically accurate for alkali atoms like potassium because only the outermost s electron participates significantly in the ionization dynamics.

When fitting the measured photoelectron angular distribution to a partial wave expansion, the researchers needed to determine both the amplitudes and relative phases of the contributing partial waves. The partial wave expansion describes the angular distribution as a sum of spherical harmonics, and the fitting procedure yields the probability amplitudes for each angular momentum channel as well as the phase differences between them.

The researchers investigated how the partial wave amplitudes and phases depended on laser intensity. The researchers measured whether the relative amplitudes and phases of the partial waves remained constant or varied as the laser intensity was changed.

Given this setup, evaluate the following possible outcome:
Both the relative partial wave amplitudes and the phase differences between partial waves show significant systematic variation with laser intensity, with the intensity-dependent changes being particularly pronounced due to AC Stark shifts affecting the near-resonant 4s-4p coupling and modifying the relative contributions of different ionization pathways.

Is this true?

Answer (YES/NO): NO